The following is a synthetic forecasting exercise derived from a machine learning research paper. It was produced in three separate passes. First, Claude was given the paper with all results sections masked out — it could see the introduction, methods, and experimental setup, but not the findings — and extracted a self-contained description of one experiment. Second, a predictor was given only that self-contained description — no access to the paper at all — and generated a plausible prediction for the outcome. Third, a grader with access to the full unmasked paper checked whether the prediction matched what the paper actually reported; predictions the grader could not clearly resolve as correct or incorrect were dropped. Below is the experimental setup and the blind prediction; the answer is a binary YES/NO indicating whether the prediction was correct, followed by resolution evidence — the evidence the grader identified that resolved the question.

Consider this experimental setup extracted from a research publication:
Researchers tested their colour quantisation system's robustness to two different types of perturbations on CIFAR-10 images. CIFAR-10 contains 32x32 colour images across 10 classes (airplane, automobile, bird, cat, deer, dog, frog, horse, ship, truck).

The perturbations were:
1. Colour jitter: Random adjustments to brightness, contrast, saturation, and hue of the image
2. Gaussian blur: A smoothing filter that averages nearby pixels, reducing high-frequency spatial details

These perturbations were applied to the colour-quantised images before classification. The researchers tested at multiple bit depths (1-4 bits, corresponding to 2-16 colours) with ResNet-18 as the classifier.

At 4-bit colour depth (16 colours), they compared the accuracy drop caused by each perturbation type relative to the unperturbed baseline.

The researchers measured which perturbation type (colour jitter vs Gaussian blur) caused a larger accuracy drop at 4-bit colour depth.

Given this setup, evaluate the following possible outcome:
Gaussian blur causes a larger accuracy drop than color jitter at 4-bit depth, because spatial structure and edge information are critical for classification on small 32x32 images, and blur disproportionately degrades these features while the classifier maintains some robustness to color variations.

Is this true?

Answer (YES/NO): YES